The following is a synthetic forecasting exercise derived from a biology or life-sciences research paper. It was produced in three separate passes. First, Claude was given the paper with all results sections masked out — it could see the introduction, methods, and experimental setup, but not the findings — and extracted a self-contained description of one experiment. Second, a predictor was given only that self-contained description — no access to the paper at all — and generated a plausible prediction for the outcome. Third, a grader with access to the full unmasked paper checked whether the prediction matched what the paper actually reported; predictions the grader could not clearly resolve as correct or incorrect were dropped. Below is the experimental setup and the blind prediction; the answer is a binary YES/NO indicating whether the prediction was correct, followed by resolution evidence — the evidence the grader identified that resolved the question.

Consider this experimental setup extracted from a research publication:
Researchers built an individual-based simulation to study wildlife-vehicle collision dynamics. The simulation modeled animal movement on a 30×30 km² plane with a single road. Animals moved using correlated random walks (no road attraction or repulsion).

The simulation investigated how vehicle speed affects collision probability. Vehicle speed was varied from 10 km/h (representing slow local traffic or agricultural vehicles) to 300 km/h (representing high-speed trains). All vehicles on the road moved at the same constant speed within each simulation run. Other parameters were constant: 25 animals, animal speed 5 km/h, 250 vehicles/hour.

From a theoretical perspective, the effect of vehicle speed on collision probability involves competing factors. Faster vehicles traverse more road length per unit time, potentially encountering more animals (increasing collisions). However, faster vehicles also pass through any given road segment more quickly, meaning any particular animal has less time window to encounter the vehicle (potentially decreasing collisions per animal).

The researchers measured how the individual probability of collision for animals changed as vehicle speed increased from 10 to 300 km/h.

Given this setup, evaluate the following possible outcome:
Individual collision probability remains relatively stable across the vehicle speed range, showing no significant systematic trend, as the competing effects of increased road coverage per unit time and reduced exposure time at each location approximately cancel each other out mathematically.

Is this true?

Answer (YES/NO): YES